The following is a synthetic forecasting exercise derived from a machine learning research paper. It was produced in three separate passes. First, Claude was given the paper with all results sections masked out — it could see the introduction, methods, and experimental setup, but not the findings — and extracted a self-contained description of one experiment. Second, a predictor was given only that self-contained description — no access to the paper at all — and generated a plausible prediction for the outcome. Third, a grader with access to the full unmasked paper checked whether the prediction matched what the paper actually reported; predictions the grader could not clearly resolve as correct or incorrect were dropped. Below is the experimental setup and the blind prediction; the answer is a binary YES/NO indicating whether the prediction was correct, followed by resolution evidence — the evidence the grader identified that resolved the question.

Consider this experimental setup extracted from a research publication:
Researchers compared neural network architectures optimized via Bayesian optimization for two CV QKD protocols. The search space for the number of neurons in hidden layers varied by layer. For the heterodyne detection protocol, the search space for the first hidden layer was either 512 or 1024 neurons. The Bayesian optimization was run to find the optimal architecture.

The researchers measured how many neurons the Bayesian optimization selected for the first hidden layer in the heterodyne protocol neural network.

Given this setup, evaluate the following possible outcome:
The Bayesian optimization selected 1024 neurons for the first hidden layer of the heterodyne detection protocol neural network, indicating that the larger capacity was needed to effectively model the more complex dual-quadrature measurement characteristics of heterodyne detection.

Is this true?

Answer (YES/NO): YES